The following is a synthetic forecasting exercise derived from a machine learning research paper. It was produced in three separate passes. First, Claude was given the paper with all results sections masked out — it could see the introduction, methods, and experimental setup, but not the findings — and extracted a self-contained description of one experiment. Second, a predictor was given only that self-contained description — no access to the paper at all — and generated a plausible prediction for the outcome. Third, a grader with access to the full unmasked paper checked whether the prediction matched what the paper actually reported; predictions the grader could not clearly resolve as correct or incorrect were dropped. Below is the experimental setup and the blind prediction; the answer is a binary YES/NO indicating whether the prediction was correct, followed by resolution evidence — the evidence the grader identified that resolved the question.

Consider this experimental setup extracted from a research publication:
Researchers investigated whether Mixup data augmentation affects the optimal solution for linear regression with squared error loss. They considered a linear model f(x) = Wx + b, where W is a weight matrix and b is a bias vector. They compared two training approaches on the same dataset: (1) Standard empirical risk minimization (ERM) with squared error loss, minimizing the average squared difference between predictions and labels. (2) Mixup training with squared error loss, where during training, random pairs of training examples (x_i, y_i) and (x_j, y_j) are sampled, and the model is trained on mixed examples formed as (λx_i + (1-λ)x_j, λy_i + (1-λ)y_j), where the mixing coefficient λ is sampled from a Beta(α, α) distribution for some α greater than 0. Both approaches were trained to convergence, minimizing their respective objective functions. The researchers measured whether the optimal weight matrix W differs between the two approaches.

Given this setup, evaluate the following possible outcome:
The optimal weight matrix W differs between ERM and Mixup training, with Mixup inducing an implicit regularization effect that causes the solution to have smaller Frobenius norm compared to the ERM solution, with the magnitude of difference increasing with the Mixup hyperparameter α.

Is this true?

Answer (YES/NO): NO